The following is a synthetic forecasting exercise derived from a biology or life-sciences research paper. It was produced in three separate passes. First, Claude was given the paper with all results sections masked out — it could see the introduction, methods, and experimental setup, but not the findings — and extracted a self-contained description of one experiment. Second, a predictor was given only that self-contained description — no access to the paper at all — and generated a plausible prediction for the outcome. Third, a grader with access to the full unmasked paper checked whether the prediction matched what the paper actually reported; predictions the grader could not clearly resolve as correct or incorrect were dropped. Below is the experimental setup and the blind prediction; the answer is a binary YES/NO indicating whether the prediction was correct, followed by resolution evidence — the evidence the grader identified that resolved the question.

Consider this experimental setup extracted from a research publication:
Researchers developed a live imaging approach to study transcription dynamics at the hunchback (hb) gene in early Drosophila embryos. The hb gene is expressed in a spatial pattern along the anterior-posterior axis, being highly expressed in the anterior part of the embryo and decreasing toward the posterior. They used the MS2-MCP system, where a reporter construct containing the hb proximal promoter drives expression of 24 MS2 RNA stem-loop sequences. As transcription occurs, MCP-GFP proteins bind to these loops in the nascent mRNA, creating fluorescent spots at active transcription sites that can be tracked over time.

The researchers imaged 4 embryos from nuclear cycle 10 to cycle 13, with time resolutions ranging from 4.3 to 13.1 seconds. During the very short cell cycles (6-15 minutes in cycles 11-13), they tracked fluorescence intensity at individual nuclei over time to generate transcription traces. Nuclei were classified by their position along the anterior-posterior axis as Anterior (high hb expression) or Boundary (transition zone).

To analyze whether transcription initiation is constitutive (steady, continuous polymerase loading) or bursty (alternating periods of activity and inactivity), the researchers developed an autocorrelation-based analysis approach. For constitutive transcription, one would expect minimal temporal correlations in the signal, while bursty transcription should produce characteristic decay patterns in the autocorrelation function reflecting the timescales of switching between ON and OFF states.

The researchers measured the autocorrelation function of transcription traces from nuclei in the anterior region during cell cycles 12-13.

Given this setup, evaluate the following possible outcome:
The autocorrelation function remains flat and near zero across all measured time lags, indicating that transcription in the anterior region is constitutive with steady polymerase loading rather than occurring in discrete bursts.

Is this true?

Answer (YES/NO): NO